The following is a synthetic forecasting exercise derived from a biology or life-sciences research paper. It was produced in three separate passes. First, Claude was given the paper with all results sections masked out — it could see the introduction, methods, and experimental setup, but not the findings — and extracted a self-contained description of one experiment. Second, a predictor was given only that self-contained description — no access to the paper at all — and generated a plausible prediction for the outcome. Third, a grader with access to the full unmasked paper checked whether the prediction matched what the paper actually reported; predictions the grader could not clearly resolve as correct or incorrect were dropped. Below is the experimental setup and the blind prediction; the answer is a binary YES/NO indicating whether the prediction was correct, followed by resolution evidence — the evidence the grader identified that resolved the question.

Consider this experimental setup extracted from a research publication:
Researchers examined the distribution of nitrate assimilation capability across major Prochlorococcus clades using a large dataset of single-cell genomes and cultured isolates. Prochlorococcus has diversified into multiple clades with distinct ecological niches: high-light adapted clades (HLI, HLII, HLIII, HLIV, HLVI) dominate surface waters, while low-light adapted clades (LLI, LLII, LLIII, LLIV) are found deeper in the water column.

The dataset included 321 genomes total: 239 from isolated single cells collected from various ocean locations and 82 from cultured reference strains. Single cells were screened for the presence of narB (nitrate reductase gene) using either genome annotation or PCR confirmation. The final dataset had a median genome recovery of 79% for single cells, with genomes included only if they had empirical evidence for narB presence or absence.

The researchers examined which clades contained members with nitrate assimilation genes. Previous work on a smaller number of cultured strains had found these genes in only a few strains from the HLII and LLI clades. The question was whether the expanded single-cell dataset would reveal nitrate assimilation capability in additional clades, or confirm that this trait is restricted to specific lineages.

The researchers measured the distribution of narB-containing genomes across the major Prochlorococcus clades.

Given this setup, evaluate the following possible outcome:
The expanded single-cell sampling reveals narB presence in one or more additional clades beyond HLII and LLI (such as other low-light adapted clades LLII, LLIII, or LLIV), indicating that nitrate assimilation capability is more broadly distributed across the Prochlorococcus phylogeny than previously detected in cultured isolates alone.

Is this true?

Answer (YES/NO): NO